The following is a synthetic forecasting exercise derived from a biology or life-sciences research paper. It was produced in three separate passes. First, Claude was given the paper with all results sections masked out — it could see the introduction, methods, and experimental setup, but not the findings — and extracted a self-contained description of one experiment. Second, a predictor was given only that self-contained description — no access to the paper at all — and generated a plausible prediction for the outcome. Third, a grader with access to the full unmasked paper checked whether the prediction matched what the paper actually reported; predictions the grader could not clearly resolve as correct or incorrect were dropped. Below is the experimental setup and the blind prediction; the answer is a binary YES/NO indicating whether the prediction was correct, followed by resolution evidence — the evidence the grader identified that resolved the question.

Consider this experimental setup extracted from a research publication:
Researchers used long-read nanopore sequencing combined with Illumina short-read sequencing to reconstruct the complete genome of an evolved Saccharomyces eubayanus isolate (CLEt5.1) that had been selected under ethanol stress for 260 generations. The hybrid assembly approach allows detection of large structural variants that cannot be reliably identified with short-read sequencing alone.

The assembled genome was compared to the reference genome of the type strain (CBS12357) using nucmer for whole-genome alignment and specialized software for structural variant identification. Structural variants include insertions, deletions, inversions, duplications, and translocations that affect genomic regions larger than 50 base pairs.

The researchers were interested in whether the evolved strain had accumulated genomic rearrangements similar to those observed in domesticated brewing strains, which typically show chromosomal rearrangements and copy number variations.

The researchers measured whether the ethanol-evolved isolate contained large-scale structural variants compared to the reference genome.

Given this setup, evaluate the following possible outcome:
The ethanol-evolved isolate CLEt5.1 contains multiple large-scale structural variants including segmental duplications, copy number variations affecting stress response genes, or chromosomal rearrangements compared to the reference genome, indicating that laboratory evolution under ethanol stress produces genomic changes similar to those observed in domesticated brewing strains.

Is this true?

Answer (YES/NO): YES